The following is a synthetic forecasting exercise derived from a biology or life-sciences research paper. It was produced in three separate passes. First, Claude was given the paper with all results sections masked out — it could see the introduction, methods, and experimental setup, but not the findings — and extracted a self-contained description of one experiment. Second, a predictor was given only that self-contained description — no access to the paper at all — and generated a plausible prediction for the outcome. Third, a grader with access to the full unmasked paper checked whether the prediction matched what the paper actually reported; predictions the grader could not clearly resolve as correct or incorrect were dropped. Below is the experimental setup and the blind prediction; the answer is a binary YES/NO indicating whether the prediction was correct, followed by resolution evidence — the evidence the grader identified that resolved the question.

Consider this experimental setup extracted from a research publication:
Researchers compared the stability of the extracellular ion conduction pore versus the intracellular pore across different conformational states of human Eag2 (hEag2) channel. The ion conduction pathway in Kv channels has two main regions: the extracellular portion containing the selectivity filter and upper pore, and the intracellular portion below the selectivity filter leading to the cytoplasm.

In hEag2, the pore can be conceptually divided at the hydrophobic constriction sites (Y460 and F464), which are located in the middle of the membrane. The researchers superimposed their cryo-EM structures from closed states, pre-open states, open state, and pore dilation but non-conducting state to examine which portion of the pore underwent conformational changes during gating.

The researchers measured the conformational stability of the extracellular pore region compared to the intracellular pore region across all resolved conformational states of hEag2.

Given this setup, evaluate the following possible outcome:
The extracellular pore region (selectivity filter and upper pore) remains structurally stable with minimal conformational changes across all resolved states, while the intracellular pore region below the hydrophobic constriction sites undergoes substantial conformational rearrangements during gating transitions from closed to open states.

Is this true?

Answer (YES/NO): YES